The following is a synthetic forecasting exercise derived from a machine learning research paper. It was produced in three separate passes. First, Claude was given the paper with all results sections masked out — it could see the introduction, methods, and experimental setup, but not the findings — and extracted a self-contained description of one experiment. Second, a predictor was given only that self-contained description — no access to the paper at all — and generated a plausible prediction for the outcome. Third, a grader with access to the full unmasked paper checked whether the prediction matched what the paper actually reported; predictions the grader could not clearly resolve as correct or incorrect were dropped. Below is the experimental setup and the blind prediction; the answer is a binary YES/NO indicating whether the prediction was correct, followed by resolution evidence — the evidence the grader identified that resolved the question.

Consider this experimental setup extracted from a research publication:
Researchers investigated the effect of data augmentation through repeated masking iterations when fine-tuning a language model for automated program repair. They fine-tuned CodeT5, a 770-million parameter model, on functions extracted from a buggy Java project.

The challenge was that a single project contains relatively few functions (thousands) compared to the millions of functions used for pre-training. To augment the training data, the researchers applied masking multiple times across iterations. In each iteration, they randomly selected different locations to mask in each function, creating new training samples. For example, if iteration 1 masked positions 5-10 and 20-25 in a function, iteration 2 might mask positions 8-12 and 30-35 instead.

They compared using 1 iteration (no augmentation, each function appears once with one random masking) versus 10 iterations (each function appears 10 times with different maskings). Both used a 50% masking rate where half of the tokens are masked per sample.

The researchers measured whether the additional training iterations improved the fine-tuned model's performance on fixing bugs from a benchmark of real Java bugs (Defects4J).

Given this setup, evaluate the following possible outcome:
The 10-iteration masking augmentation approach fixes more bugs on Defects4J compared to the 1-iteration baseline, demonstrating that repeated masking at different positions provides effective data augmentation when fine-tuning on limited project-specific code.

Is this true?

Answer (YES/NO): YES